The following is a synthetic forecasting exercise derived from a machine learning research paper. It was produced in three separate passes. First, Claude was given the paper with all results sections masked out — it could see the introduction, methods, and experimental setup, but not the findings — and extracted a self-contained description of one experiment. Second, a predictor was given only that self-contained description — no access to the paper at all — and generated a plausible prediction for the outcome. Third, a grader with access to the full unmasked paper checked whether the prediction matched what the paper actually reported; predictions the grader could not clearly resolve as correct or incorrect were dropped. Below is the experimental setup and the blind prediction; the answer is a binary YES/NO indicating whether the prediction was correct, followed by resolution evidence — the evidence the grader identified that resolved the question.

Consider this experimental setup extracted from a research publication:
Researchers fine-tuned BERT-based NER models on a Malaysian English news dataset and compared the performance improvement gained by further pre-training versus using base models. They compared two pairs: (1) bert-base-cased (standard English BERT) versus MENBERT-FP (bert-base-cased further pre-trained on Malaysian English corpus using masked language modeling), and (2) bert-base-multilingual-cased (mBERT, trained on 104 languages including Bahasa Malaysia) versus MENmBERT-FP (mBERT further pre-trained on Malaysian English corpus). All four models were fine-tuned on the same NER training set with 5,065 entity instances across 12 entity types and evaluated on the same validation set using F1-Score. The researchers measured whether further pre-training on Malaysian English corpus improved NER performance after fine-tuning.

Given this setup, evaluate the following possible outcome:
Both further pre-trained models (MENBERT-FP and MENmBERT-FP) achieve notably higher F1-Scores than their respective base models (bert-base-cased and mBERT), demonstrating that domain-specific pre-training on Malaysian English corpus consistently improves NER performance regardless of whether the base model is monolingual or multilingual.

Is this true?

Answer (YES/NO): NO